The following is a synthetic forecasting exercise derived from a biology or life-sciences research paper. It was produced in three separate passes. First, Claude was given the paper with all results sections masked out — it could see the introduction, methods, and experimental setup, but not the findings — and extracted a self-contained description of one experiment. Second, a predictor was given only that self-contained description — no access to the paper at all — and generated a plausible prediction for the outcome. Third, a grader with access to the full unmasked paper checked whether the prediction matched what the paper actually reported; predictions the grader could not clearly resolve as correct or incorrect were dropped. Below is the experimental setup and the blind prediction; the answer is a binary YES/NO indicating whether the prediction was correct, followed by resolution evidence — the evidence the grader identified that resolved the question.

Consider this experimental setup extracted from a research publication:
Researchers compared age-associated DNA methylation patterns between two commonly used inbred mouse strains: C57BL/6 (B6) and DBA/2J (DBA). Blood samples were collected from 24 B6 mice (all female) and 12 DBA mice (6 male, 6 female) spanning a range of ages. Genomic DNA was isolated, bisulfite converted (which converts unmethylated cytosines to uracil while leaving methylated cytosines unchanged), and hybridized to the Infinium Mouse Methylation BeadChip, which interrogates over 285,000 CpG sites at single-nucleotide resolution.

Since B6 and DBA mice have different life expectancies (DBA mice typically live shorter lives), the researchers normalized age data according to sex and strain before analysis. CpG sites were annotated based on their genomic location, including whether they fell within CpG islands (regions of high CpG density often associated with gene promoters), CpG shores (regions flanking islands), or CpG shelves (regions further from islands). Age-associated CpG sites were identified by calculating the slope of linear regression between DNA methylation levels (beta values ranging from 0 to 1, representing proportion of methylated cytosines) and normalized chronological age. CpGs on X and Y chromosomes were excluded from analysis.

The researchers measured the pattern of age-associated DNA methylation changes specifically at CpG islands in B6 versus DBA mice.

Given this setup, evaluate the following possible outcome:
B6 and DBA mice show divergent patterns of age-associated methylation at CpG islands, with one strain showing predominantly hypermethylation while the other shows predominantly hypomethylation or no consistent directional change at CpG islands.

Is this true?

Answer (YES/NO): YES